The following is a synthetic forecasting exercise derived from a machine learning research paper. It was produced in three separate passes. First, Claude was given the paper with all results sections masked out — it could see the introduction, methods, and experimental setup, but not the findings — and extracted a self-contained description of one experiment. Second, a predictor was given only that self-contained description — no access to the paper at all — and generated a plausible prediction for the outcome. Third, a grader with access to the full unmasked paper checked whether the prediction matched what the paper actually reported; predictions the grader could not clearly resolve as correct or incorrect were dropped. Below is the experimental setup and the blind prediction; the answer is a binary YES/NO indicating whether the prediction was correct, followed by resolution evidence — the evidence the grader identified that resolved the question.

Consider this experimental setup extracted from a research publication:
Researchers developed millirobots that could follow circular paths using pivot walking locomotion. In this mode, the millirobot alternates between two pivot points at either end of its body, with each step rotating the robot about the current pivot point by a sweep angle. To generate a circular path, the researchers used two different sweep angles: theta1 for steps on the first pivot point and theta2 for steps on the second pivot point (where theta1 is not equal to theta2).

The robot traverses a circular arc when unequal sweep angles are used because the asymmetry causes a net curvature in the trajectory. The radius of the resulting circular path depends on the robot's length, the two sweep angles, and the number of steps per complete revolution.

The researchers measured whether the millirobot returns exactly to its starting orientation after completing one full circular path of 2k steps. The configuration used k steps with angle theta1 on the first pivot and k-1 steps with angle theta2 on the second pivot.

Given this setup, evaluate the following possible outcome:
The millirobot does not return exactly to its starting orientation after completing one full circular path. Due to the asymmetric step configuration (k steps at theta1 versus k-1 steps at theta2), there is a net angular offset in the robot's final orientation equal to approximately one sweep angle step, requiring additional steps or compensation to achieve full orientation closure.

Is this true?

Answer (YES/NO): YES